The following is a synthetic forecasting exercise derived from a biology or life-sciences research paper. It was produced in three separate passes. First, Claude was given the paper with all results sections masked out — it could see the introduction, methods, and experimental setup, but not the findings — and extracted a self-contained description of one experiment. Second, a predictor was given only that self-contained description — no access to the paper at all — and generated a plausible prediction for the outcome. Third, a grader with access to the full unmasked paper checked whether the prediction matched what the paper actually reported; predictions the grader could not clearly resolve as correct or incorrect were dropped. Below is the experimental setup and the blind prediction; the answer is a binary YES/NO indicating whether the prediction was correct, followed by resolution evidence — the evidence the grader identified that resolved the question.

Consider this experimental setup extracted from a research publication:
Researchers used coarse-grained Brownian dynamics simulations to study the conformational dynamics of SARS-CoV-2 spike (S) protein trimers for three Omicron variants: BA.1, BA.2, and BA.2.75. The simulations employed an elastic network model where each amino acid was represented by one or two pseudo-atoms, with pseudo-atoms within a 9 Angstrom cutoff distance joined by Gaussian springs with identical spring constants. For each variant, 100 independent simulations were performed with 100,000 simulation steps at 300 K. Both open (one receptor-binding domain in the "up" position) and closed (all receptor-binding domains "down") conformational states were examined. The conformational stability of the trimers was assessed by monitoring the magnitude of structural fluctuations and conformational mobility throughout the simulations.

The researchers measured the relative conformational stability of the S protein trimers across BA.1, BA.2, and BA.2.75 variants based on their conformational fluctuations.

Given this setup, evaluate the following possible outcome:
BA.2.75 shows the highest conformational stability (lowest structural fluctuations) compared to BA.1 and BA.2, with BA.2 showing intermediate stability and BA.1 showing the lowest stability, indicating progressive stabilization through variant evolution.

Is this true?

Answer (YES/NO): NO